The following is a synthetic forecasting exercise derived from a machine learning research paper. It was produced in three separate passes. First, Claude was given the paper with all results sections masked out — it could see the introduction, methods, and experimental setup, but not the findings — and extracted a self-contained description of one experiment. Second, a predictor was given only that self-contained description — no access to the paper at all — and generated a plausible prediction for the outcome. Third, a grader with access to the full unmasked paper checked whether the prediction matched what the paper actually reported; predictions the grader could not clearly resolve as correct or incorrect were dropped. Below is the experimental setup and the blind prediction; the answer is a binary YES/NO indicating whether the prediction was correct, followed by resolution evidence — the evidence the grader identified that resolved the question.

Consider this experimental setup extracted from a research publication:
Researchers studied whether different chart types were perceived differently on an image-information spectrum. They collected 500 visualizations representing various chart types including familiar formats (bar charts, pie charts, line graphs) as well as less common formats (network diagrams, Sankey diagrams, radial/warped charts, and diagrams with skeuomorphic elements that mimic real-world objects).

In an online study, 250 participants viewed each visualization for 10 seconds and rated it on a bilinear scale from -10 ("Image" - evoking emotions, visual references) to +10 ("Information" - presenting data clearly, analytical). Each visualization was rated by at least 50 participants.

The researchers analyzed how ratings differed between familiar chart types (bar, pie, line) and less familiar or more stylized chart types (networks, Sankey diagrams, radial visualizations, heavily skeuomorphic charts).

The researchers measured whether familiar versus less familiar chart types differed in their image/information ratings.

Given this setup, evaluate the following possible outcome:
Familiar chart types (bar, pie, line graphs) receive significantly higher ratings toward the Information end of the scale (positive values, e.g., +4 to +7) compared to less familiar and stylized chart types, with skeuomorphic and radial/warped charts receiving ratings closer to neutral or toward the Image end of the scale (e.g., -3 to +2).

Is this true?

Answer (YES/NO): NO